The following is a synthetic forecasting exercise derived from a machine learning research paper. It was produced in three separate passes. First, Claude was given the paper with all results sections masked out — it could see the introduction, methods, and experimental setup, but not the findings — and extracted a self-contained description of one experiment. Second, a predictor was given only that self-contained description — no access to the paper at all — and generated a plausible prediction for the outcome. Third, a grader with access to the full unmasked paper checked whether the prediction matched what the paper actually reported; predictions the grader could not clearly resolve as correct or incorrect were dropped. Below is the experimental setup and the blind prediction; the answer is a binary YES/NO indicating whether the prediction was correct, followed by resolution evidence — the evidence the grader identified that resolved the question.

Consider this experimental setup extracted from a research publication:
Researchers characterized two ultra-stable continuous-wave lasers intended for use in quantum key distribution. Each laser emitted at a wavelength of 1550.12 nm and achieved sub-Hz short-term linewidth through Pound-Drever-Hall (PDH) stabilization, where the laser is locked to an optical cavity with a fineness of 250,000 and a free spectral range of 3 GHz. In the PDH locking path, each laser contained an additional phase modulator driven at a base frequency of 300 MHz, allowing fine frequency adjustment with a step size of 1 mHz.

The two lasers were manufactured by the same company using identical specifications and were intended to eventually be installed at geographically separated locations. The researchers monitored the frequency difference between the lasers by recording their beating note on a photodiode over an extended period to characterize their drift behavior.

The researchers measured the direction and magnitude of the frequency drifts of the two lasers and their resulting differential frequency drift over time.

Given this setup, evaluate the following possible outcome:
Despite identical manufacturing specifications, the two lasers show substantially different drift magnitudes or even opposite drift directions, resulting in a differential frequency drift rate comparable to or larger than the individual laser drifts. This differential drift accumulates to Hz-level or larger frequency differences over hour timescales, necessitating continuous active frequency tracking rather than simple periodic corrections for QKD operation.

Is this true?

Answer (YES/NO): NO